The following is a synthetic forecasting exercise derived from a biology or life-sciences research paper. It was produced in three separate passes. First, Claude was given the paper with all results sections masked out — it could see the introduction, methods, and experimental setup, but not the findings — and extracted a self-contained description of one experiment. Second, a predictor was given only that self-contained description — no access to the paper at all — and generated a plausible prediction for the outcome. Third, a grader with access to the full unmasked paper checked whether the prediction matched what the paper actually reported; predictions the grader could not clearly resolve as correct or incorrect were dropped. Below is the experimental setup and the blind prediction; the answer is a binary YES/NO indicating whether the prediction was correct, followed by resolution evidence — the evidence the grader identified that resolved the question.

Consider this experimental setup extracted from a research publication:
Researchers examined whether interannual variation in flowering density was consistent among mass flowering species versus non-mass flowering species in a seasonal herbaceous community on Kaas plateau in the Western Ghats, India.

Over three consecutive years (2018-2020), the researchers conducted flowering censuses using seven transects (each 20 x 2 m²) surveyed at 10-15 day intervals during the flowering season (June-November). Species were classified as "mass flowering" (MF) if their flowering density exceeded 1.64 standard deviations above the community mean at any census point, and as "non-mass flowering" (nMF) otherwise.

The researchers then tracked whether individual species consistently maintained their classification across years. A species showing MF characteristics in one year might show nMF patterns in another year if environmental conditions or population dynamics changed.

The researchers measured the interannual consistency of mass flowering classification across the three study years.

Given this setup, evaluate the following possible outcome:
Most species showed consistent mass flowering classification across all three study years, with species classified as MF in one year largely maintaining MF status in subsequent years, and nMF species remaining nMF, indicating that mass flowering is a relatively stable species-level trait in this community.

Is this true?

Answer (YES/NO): NO